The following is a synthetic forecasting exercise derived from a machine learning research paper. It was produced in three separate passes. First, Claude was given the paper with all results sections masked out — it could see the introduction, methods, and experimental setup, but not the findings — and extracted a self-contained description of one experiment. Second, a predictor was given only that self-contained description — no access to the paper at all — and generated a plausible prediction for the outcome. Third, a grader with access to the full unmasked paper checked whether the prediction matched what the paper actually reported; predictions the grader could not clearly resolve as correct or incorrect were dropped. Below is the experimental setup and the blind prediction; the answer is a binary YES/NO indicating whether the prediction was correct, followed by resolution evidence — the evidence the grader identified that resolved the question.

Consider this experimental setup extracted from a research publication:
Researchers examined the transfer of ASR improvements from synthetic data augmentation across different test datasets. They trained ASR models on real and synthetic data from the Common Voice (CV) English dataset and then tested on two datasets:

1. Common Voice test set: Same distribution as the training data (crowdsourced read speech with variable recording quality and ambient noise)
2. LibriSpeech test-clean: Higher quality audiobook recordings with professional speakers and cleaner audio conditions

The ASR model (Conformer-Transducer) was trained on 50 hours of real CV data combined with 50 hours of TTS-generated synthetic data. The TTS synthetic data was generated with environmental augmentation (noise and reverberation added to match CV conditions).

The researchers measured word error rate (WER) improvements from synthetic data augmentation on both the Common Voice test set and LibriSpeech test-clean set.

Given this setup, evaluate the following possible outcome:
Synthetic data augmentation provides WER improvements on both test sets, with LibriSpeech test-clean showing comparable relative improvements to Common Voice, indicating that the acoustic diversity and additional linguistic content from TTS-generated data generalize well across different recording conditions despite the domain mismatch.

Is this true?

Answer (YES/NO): NO